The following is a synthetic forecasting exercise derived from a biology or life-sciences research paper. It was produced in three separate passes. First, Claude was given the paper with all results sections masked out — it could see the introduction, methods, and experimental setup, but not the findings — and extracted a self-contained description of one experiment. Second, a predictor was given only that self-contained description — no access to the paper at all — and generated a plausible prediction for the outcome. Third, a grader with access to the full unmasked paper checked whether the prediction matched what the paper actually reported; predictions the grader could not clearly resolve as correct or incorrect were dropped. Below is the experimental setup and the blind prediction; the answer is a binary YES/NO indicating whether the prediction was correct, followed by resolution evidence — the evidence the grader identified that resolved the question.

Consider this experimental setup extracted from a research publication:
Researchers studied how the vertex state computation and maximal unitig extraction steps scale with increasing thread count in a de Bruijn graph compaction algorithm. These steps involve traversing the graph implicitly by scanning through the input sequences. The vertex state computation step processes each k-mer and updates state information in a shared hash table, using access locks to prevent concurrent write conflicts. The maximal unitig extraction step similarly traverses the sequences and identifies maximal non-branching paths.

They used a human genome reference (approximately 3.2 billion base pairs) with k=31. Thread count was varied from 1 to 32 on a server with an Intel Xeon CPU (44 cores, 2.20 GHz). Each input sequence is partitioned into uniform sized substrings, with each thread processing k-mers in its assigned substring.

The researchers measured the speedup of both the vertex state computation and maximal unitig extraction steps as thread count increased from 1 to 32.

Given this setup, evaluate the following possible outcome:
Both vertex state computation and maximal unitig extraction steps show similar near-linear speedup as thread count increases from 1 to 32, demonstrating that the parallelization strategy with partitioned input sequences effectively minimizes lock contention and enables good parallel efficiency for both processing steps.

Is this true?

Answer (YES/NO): YES